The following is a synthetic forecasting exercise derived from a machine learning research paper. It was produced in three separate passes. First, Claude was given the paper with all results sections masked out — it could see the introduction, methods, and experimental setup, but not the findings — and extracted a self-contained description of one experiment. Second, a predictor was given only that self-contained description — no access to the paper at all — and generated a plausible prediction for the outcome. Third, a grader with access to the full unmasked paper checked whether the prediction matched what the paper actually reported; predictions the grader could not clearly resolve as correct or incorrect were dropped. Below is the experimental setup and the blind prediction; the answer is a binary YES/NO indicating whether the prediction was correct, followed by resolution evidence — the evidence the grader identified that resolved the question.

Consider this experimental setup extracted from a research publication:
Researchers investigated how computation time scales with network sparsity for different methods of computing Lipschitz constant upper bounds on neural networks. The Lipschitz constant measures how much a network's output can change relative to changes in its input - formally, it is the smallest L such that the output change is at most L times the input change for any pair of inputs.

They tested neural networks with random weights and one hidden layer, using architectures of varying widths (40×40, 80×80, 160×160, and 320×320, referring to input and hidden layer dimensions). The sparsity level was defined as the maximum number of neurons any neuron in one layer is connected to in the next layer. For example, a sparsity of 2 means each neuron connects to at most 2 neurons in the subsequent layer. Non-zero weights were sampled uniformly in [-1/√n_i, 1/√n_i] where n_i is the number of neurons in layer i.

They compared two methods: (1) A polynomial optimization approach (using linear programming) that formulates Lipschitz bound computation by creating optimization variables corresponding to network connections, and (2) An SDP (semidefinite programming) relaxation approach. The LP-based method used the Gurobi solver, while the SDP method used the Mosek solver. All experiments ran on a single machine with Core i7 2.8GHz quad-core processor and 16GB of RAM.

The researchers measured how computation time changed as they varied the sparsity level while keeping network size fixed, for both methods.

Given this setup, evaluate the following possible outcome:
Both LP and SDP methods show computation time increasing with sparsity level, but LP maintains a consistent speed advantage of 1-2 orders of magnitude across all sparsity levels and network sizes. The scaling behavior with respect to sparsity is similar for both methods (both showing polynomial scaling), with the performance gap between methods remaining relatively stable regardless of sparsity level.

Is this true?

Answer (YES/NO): NO